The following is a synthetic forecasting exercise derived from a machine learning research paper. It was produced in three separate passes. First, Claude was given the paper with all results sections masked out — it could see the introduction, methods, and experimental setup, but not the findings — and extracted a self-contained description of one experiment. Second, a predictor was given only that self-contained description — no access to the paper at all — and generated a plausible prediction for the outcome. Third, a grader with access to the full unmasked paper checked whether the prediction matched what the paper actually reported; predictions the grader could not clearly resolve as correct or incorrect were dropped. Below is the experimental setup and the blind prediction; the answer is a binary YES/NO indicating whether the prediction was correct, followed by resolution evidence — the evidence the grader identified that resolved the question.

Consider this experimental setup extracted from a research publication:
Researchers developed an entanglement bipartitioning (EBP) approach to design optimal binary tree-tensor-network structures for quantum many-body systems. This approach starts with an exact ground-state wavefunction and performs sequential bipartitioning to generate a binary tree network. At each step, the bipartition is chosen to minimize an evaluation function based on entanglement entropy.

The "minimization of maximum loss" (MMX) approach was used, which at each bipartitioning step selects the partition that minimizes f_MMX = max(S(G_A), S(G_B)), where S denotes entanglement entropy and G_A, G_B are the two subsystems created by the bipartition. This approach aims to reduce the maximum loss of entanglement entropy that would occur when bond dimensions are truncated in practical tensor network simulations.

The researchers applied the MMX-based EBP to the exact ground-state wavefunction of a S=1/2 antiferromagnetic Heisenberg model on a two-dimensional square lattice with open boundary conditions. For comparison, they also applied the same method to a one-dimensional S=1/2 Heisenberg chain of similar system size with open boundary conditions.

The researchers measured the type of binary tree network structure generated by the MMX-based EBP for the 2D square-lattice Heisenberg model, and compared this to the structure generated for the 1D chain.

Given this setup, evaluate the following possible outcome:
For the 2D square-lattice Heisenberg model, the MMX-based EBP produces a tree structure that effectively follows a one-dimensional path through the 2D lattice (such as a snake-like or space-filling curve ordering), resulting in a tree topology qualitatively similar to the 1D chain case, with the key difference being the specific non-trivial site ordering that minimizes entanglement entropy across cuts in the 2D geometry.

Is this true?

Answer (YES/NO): NO